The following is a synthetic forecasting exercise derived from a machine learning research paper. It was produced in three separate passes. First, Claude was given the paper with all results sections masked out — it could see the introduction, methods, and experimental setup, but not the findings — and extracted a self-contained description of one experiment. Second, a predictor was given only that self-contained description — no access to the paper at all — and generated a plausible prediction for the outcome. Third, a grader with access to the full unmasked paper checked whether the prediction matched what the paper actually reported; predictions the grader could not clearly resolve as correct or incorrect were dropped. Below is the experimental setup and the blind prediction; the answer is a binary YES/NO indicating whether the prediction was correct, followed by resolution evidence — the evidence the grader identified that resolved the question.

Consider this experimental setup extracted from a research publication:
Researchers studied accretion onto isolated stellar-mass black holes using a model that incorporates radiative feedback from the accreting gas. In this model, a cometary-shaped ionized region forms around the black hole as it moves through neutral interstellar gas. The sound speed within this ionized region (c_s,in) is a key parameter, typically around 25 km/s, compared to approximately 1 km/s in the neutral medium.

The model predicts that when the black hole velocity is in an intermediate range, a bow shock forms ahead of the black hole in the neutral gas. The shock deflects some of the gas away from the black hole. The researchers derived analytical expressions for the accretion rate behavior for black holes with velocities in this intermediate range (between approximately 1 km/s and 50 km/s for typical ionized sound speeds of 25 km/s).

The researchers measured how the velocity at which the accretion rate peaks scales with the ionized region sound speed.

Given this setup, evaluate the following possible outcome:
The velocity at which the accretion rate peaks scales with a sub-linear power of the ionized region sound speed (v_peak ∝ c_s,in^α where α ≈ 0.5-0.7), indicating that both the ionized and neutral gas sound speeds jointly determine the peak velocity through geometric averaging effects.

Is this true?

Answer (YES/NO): NO